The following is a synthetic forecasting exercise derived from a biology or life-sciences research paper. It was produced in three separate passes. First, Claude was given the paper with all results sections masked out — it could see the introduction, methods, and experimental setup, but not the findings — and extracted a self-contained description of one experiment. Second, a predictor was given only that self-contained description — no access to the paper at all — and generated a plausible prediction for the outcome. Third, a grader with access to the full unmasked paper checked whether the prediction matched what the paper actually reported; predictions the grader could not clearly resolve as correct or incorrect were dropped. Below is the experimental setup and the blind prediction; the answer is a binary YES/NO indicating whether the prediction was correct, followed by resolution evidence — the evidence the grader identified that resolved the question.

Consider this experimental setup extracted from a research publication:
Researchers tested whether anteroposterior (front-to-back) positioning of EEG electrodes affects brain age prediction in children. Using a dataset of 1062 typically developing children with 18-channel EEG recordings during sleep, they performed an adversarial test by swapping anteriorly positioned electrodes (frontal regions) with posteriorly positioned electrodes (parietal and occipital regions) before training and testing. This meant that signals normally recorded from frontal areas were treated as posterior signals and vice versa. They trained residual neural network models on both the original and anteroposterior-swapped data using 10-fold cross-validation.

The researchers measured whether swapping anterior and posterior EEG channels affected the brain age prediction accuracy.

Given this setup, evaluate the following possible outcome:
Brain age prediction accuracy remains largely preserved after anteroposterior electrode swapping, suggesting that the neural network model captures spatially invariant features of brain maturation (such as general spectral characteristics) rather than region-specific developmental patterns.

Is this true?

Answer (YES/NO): NO